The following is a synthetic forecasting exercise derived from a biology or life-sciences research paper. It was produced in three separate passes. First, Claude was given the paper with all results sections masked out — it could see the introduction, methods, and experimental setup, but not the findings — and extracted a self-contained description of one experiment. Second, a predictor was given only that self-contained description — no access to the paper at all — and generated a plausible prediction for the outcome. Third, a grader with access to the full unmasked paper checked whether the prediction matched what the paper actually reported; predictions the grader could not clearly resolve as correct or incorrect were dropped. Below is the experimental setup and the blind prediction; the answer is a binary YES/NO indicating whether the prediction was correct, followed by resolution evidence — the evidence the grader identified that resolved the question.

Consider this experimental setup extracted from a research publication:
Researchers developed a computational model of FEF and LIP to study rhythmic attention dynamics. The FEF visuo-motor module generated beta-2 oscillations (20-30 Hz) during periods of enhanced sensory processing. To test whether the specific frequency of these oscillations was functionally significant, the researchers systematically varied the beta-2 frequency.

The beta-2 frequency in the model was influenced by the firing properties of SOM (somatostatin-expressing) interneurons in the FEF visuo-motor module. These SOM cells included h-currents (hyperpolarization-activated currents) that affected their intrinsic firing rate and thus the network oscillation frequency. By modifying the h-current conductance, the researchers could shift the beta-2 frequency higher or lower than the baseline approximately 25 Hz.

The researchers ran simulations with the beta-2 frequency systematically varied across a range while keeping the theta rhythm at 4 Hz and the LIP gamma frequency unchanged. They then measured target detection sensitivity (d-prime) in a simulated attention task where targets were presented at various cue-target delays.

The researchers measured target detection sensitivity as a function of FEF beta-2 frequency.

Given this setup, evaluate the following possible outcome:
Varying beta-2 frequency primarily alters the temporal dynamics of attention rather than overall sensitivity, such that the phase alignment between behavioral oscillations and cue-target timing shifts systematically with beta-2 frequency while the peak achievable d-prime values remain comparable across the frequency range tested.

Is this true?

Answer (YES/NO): NO